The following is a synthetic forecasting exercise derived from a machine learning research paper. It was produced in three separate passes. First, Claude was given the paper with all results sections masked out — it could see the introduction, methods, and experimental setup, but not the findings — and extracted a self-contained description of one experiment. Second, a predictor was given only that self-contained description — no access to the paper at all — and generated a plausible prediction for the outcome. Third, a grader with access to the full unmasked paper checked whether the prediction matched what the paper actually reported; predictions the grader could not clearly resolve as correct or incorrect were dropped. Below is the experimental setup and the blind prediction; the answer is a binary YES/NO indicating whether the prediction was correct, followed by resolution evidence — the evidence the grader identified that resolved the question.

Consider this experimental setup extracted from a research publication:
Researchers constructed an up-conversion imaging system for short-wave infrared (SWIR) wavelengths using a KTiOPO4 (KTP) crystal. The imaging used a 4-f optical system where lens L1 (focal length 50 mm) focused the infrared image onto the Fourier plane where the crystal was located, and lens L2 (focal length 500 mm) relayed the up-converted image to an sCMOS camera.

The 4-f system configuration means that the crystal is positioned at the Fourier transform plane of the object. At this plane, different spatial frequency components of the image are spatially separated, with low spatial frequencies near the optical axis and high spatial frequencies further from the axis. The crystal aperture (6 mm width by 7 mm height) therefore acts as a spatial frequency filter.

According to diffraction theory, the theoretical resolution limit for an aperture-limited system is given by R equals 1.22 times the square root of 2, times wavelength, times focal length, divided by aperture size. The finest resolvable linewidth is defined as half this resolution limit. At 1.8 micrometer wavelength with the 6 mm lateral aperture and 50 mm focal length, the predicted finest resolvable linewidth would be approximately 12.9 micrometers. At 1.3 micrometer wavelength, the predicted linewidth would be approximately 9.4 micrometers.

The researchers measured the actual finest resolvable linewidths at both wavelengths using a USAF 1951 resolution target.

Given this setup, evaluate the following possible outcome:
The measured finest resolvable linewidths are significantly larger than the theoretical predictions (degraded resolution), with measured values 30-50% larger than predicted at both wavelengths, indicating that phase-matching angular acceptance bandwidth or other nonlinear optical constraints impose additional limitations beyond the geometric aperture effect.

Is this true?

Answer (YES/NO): NO